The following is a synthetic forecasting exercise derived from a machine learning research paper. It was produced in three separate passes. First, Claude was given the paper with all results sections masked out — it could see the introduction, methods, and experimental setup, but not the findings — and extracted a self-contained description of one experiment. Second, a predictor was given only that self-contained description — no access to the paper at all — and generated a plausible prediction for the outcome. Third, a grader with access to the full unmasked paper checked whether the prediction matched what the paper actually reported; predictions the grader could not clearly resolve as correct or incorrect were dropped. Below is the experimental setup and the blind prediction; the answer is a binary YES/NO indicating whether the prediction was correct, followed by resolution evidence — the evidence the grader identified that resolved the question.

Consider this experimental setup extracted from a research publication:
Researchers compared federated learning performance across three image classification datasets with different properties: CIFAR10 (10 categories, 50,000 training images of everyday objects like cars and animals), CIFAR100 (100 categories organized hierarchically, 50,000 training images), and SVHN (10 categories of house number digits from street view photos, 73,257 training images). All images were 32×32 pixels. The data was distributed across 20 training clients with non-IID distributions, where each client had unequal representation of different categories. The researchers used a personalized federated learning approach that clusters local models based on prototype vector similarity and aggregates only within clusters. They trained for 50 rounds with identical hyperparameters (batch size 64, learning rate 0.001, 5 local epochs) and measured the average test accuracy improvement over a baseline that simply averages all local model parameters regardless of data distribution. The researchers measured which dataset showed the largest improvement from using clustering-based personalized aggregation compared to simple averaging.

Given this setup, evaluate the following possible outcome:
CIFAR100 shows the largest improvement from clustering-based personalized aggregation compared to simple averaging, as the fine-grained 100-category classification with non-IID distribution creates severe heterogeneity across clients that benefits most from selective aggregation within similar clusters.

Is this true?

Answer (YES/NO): YES